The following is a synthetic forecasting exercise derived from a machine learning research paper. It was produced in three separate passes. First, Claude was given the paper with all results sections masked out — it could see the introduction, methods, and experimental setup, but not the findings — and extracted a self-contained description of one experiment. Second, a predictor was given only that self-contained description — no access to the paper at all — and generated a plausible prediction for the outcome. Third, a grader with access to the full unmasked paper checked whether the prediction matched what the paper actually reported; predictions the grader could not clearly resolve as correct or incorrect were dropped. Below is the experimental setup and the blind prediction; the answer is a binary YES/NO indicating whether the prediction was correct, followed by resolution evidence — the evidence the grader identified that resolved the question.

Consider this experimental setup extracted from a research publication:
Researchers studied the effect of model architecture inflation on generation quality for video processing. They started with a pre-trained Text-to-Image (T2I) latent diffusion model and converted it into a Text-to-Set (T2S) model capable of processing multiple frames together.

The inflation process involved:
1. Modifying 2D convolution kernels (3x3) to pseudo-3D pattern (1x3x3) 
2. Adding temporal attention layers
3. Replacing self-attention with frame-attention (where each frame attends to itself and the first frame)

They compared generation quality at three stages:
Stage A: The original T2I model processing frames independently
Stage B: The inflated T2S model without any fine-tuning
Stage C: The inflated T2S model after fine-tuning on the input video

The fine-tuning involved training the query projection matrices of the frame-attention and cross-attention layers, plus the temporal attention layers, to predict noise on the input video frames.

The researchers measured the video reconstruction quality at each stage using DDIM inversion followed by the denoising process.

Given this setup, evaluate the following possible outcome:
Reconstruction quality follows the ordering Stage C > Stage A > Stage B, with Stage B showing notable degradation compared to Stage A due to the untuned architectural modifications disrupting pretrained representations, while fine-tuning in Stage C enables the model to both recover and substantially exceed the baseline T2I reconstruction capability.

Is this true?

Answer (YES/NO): NO